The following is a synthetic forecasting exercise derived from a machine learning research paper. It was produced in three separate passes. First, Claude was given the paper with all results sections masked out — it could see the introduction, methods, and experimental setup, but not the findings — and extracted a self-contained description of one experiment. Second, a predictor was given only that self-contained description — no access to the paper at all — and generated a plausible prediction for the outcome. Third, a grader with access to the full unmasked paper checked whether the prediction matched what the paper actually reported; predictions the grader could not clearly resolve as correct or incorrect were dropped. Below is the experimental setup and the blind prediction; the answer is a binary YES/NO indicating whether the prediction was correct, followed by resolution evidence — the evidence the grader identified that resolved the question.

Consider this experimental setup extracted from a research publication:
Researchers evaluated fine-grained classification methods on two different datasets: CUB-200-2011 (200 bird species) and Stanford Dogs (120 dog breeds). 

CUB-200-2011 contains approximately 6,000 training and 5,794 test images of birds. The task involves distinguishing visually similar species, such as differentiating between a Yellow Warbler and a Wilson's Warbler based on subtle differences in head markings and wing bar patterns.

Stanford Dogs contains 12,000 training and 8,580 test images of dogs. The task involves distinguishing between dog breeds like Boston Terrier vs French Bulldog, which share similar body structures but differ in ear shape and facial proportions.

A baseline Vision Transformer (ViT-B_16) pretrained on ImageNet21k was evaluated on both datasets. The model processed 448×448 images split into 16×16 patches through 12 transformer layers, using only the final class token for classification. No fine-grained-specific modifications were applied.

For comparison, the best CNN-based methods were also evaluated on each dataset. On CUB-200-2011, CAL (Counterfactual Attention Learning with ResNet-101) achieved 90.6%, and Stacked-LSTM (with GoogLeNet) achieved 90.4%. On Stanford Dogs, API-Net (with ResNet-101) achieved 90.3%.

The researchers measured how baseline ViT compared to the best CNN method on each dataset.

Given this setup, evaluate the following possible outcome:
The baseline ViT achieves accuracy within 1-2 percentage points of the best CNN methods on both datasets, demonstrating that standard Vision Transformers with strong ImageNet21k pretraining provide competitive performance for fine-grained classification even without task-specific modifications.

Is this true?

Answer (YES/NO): NO